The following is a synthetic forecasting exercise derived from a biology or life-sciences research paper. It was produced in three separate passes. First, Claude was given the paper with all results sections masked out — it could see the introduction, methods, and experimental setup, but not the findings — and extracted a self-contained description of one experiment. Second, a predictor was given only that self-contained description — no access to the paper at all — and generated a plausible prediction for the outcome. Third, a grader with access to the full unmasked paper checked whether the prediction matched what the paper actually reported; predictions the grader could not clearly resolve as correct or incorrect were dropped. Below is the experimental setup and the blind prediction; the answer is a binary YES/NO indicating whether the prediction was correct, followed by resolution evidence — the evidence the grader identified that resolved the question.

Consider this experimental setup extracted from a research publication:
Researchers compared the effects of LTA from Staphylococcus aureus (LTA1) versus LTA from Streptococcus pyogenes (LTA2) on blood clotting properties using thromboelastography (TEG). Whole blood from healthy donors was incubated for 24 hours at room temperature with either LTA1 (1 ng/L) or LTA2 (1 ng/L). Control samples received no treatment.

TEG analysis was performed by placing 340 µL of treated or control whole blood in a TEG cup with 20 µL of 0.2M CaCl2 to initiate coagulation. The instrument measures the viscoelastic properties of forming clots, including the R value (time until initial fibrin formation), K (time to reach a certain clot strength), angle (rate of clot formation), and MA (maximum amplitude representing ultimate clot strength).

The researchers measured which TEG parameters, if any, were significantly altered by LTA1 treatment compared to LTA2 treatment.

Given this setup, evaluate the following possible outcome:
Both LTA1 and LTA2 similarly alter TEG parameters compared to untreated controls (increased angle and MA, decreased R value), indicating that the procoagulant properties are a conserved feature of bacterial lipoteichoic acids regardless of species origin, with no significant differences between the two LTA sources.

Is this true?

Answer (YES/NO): NO